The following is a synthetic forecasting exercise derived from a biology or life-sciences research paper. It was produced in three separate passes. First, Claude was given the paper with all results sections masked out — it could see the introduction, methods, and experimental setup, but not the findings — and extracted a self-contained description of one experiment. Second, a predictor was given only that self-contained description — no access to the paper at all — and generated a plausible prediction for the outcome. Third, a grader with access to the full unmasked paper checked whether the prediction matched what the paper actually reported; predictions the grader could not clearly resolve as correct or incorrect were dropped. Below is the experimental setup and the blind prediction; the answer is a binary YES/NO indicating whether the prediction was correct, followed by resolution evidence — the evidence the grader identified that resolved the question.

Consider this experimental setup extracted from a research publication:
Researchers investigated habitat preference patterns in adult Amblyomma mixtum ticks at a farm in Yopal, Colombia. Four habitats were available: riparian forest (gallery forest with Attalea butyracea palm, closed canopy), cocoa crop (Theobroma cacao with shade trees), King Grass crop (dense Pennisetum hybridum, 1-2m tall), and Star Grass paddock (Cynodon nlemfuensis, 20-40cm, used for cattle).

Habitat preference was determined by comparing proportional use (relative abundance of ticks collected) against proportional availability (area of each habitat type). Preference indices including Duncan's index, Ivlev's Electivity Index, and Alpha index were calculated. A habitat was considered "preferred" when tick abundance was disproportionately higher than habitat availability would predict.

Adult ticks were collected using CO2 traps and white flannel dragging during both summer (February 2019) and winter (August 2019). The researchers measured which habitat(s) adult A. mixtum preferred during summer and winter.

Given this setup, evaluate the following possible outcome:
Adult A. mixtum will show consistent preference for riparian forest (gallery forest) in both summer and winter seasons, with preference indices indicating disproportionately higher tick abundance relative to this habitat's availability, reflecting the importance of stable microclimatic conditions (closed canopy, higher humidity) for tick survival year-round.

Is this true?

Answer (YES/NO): NO